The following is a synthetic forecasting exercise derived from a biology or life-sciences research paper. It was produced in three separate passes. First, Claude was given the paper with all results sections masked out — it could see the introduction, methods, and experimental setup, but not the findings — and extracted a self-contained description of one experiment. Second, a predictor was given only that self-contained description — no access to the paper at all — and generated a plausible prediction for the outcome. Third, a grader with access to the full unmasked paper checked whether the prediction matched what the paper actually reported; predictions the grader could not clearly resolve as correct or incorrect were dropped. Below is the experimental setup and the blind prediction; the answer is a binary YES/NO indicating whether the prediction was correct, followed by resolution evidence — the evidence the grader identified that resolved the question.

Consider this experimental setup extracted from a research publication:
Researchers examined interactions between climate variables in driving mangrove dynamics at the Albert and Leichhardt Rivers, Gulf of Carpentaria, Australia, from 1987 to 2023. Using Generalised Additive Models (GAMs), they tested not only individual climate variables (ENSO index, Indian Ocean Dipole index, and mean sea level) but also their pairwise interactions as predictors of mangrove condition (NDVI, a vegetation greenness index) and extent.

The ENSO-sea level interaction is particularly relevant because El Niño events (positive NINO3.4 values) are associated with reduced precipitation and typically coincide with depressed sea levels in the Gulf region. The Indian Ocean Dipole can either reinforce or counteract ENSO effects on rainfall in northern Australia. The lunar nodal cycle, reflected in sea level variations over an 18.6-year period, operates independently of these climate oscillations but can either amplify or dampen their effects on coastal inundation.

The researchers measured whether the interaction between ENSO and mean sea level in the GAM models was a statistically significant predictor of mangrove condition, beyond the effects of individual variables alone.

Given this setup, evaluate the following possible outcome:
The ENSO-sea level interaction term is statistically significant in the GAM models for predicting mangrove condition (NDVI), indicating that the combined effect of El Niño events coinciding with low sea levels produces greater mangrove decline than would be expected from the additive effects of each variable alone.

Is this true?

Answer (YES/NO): NO